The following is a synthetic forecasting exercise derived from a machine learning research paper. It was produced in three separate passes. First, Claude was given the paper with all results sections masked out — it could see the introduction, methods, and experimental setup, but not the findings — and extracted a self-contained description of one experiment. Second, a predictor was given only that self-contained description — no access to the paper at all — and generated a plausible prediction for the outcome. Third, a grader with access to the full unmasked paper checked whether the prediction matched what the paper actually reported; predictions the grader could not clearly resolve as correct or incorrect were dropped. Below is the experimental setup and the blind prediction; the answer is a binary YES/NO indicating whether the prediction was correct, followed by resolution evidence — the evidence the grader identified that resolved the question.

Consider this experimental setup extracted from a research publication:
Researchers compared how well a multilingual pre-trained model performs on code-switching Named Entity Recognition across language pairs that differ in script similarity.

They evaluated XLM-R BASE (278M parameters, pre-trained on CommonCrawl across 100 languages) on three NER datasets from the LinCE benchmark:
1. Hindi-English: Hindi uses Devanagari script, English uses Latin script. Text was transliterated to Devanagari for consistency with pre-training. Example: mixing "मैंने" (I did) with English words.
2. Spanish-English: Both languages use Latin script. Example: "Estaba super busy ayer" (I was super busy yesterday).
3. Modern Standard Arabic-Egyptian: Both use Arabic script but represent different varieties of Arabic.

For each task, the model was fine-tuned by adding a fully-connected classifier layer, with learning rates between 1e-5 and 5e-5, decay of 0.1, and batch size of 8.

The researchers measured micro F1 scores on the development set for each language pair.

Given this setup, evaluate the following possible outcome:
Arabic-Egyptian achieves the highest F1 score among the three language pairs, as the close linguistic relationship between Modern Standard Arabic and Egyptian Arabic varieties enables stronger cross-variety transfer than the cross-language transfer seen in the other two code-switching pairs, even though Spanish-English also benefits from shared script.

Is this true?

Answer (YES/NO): YES